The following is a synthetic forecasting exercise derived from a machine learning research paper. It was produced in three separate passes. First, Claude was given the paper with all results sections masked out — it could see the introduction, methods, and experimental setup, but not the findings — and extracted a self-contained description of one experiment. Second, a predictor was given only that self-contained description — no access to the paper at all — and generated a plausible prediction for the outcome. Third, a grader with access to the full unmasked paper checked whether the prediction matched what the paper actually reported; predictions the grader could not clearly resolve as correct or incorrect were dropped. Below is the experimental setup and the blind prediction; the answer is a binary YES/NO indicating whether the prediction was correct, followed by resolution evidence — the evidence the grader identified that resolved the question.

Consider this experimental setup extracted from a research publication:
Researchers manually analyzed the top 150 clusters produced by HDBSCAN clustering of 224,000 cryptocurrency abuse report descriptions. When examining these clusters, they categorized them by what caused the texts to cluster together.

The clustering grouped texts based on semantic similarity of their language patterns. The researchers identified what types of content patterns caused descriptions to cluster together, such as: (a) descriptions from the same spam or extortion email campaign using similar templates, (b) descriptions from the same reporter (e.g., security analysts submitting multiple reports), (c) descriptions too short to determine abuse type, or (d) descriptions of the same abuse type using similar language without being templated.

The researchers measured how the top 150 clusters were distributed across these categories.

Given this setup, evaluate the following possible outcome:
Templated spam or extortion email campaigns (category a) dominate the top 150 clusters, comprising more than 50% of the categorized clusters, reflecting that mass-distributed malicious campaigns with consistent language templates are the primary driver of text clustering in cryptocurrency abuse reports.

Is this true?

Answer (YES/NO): YES